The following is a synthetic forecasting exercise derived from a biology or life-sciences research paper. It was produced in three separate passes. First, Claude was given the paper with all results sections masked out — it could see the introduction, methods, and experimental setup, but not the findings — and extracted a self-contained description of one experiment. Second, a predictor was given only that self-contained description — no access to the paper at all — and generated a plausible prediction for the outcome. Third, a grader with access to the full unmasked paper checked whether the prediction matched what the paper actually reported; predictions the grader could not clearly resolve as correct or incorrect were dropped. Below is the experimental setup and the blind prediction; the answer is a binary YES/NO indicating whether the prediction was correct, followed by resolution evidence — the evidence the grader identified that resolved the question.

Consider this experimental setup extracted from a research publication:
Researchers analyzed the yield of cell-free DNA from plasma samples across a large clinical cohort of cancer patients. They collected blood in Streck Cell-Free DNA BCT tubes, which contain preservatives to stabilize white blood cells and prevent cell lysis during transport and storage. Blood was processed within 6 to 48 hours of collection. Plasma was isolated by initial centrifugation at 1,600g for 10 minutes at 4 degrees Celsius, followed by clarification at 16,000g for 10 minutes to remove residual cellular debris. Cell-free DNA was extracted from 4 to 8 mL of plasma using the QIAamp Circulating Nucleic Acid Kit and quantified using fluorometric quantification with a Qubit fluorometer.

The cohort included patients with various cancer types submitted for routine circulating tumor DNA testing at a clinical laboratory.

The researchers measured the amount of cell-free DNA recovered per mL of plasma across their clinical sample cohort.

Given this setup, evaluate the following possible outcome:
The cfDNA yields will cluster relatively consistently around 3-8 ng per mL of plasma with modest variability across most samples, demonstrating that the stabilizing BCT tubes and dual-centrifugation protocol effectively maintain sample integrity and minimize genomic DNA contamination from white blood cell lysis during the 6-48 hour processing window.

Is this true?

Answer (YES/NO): NO